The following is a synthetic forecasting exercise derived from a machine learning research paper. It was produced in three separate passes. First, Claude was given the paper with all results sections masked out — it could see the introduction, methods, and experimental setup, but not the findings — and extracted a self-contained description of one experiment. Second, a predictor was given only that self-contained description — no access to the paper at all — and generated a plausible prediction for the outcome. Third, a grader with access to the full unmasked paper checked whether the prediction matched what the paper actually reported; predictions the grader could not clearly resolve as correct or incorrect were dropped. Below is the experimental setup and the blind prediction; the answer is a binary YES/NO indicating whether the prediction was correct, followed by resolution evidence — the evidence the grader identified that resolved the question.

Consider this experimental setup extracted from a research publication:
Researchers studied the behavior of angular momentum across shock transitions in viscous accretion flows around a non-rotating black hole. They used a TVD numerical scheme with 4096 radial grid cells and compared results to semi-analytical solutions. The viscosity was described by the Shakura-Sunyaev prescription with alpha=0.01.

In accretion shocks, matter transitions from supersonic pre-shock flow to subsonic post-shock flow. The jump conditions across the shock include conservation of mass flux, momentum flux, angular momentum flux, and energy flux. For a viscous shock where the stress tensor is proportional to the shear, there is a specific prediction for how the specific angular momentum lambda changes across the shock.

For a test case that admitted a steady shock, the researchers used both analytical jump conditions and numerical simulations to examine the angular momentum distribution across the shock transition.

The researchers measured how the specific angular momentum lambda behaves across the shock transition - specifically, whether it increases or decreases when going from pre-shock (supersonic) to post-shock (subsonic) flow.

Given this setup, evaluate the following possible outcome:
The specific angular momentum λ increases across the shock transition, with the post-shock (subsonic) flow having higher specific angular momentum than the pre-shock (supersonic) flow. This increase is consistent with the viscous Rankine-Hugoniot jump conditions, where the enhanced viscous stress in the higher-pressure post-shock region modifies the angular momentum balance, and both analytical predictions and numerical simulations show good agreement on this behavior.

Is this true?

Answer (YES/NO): YES